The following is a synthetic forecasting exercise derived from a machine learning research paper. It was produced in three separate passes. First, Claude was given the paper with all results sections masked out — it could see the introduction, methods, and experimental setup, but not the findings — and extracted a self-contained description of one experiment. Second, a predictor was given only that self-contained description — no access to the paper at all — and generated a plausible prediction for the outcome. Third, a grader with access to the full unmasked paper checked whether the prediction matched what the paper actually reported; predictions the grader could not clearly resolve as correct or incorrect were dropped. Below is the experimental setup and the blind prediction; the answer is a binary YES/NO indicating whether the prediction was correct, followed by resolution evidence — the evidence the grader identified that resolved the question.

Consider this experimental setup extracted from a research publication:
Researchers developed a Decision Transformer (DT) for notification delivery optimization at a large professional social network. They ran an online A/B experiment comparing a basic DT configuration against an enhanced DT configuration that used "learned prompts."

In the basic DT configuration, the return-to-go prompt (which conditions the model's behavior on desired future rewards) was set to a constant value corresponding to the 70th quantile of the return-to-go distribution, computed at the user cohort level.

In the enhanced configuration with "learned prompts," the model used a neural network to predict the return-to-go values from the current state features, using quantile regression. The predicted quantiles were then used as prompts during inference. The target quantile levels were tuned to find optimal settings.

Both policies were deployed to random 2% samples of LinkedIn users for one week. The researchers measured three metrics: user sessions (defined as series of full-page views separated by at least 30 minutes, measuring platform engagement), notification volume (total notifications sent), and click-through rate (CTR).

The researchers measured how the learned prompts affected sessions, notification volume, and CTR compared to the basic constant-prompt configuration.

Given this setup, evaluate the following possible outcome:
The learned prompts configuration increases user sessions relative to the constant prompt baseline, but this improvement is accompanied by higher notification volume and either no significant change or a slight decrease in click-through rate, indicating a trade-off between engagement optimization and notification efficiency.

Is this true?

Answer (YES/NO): NO